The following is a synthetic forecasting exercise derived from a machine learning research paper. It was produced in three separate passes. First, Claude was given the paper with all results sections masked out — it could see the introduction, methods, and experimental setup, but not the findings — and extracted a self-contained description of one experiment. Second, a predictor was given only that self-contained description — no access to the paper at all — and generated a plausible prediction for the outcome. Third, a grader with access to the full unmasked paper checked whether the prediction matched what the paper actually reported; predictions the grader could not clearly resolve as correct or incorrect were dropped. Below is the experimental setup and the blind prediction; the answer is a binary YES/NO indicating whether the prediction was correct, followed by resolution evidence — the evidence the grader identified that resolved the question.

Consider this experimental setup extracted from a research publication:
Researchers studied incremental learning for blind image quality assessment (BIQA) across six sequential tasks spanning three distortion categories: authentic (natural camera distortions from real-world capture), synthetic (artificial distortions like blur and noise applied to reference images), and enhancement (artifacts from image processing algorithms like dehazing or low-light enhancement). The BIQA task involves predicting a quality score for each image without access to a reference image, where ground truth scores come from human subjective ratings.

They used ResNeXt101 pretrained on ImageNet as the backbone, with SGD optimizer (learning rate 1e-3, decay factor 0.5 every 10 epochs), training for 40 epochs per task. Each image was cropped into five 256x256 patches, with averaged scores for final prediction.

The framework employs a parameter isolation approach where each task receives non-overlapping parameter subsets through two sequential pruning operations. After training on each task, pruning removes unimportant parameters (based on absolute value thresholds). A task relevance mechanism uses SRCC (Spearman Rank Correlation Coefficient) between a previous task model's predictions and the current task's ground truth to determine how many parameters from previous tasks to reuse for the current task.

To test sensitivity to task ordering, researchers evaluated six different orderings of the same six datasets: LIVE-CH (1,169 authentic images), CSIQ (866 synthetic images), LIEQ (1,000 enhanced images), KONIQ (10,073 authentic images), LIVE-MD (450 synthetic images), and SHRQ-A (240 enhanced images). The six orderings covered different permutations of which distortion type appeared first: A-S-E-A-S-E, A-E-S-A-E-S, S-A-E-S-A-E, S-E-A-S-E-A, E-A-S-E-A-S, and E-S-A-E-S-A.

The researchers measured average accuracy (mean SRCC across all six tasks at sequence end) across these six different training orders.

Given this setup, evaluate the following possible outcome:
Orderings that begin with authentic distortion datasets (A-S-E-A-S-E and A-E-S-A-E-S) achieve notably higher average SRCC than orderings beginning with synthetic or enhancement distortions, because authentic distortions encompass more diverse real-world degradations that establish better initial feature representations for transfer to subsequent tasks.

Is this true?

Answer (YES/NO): NO